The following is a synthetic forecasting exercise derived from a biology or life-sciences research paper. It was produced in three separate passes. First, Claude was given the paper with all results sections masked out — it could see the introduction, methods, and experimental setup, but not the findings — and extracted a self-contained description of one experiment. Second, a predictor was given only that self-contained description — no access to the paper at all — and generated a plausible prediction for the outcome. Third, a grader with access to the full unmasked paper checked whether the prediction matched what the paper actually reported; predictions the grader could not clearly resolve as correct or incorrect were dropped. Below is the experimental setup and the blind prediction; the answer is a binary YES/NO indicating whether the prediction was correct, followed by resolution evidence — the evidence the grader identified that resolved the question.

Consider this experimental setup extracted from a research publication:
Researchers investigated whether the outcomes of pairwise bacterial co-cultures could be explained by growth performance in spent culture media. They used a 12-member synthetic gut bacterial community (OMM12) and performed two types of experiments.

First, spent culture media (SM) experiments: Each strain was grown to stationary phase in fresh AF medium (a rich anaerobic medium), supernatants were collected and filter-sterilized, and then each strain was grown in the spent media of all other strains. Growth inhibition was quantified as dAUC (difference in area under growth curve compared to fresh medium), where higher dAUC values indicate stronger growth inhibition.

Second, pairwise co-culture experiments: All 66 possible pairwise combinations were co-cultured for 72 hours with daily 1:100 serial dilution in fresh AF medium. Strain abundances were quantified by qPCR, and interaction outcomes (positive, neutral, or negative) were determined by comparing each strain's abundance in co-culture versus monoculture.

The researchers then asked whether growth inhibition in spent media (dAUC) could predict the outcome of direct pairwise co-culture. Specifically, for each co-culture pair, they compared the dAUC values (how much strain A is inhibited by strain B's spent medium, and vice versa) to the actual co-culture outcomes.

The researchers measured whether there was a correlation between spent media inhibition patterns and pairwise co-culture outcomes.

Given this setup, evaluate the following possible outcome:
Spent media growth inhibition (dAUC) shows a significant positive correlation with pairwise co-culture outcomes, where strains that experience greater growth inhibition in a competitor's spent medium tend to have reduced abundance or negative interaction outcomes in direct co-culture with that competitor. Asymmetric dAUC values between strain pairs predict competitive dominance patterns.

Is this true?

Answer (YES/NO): YES